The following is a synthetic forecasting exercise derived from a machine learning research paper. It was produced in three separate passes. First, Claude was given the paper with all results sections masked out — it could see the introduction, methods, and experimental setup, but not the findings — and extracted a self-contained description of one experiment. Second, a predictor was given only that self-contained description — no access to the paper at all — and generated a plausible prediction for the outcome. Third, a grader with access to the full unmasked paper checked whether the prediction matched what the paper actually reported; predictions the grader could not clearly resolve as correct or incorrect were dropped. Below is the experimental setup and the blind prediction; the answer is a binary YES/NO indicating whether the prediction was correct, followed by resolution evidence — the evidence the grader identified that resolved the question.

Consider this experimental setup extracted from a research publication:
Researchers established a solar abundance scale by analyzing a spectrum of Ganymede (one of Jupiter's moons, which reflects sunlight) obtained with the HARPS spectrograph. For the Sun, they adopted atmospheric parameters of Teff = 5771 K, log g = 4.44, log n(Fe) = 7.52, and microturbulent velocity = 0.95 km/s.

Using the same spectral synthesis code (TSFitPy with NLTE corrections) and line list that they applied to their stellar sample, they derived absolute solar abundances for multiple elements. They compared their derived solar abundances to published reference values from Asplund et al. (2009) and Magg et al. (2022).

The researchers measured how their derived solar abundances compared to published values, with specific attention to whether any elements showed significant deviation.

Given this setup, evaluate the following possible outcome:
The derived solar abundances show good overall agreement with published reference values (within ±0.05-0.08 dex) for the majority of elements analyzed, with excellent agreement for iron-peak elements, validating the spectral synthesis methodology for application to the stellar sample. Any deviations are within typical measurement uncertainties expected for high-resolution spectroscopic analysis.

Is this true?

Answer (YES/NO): NO